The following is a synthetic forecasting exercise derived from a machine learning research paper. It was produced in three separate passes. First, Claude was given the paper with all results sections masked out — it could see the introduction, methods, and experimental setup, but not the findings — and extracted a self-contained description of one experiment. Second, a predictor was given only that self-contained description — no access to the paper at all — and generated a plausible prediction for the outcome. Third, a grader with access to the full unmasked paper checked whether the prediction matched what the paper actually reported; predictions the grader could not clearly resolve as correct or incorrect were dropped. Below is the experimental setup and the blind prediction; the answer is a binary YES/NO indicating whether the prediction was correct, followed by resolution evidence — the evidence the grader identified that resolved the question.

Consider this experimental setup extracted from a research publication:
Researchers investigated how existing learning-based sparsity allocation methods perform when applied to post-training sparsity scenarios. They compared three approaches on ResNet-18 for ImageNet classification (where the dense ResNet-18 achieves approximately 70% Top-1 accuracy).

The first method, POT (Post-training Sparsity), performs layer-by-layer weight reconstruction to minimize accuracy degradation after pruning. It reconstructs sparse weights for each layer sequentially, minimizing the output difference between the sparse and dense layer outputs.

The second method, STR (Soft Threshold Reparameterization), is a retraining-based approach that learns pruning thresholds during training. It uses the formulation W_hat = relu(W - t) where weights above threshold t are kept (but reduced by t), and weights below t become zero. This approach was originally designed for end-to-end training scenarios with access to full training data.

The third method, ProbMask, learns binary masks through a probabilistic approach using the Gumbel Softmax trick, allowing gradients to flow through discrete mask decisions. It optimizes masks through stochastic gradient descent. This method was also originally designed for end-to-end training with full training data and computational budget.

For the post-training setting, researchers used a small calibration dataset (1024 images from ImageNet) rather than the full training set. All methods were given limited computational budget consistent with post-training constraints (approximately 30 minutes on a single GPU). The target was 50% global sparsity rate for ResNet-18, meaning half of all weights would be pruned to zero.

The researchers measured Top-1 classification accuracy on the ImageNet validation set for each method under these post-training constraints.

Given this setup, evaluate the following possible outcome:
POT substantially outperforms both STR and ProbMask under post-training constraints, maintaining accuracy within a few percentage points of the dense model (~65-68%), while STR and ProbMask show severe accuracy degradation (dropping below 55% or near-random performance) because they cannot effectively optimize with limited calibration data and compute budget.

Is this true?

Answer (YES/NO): NO